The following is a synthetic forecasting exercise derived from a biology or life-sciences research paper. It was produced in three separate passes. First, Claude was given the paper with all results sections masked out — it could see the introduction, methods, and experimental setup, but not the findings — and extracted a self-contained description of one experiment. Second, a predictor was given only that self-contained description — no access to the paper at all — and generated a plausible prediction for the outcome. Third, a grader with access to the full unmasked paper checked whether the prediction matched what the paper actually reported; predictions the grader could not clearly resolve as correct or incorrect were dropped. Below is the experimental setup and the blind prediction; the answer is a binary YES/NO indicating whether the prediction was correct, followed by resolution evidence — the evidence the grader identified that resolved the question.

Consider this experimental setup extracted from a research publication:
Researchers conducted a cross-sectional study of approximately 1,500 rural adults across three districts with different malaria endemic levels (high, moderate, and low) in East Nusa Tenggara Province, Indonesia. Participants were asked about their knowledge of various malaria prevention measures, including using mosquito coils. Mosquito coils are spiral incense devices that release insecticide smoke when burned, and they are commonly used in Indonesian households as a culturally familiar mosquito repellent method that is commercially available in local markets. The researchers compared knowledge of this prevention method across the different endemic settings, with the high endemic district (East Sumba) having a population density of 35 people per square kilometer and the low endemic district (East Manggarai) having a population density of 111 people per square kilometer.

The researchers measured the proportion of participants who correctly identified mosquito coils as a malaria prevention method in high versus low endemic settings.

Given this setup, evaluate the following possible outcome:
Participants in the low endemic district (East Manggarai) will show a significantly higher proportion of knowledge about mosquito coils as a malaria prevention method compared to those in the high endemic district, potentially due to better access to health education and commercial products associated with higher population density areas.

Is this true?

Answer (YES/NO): NO